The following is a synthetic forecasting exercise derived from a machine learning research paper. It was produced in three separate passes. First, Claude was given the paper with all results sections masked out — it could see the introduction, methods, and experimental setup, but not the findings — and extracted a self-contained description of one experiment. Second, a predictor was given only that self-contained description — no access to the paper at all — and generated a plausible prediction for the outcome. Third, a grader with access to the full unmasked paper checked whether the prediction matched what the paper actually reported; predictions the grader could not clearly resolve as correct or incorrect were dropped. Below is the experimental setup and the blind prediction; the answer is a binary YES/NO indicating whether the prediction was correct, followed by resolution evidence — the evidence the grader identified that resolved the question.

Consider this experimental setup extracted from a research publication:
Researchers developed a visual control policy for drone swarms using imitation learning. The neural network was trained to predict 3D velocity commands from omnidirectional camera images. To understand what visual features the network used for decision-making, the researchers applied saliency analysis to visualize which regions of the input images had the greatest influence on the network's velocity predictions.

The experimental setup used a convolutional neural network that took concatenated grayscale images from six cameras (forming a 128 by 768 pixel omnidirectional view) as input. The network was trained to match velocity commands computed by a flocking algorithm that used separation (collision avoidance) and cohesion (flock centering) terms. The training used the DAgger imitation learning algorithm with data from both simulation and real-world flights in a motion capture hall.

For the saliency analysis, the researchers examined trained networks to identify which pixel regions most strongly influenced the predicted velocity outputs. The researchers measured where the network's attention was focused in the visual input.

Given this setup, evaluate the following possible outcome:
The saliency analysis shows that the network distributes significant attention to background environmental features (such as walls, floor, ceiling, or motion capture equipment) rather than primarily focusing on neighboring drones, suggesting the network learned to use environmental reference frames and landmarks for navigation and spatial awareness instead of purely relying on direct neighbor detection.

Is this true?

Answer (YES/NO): NO